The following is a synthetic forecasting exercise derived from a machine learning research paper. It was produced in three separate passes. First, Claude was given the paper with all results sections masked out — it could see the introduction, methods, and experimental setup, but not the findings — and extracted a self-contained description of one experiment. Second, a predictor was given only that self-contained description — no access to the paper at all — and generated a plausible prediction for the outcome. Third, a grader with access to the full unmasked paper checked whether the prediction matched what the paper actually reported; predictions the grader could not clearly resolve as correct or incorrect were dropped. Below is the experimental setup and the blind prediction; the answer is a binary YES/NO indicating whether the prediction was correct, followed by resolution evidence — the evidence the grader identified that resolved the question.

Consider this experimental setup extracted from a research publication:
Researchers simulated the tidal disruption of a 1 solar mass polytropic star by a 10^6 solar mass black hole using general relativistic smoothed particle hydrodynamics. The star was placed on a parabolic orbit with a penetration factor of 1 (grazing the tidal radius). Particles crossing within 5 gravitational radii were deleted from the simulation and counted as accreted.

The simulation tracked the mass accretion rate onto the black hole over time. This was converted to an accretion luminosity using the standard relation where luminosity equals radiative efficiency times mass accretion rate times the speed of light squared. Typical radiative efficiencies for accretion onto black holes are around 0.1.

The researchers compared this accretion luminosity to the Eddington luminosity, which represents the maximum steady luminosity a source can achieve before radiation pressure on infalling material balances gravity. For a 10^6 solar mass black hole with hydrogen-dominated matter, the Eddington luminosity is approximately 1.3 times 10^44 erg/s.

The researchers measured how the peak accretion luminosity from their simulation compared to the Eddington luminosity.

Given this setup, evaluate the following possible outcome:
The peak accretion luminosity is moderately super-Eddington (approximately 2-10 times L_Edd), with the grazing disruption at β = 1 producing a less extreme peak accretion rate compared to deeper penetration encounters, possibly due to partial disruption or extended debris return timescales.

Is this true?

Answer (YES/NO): YES